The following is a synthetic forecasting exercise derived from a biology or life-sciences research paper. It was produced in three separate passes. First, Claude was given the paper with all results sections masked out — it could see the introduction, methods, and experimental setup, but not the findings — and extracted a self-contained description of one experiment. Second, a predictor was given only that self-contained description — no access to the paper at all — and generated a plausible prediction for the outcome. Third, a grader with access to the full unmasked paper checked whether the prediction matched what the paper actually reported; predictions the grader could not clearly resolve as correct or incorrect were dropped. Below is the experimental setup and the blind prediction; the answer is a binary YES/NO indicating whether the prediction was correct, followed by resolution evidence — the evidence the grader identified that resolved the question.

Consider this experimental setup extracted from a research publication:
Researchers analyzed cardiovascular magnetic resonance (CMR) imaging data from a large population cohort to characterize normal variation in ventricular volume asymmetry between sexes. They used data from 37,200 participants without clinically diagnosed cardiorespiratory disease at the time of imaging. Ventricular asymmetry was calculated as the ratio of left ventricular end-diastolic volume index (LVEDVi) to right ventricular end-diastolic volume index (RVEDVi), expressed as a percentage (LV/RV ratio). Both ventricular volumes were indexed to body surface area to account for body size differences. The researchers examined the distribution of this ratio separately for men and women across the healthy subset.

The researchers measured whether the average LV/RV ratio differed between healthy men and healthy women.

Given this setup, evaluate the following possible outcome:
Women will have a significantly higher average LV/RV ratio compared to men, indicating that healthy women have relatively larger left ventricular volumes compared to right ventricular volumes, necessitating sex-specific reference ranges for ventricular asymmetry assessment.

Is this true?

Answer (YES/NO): NO